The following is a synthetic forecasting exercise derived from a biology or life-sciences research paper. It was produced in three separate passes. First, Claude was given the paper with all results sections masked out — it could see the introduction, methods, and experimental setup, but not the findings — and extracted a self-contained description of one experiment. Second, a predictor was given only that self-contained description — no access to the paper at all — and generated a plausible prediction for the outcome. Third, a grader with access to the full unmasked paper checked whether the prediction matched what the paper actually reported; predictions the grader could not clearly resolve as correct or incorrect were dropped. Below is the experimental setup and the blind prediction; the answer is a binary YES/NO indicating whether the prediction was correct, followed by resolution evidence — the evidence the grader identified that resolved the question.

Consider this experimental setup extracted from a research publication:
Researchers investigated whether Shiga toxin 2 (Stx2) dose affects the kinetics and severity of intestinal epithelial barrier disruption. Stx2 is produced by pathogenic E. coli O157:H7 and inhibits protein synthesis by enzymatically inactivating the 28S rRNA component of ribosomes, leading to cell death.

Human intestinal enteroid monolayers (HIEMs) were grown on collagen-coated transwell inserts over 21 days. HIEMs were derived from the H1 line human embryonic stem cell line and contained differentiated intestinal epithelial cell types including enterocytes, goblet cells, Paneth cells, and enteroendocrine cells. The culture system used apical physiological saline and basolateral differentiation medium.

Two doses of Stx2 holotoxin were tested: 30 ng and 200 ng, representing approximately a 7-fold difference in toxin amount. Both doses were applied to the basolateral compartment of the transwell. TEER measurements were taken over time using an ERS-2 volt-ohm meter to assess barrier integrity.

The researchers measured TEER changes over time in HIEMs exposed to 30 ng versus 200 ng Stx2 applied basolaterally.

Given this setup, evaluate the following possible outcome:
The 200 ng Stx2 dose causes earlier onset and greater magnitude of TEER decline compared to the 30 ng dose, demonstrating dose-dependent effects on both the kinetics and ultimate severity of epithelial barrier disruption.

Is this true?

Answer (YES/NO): NO